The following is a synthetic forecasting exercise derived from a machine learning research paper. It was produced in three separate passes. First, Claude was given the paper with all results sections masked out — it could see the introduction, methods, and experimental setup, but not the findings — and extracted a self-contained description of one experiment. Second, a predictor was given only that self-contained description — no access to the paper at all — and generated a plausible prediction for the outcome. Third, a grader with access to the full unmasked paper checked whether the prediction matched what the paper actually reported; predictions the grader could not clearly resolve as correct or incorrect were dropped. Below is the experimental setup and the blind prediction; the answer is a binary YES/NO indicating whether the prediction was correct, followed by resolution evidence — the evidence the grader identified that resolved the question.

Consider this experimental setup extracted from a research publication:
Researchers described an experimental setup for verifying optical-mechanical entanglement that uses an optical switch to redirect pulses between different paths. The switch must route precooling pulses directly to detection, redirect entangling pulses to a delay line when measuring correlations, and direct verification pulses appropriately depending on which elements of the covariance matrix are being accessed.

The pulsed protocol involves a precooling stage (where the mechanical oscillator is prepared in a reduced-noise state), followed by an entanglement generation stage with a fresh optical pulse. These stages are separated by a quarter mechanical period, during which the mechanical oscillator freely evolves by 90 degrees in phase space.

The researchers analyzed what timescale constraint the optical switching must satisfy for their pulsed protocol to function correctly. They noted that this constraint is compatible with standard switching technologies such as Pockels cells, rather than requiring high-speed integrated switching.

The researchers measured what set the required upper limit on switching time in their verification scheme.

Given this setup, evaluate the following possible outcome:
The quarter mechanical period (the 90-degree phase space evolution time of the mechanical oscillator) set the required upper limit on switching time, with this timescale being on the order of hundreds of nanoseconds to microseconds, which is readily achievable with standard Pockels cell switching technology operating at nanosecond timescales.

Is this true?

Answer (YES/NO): NO